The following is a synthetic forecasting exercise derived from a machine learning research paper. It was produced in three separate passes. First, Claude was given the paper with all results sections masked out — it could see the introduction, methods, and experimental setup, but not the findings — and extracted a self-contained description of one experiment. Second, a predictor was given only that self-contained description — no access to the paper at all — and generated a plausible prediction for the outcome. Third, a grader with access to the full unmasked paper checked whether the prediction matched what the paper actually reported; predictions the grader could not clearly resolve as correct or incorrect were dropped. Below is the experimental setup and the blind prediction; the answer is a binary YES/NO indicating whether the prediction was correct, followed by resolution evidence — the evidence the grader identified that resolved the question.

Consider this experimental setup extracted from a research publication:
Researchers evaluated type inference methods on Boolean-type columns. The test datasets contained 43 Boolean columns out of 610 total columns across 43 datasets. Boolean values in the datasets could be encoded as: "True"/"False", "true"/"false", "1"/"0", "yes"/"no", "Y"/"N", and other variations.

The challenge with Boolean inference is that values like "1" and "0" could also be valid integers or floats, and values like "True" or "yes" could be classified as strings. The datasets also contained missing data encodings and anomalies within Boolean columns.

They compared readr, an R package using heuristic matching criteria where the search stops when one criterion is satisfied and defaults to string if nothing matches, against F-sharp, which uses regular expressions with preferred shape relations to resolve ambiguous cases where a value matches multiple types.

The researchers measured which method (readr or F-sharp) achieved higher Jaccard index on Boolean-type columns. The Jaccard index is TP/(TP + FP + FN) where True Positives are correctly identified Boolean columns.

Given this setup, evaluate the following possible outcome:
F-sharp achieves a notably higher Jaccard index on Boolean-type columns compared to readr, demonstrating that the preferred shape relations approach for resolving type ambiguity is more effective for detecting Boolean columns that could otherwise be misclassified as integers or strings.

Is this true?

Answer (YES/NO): YES